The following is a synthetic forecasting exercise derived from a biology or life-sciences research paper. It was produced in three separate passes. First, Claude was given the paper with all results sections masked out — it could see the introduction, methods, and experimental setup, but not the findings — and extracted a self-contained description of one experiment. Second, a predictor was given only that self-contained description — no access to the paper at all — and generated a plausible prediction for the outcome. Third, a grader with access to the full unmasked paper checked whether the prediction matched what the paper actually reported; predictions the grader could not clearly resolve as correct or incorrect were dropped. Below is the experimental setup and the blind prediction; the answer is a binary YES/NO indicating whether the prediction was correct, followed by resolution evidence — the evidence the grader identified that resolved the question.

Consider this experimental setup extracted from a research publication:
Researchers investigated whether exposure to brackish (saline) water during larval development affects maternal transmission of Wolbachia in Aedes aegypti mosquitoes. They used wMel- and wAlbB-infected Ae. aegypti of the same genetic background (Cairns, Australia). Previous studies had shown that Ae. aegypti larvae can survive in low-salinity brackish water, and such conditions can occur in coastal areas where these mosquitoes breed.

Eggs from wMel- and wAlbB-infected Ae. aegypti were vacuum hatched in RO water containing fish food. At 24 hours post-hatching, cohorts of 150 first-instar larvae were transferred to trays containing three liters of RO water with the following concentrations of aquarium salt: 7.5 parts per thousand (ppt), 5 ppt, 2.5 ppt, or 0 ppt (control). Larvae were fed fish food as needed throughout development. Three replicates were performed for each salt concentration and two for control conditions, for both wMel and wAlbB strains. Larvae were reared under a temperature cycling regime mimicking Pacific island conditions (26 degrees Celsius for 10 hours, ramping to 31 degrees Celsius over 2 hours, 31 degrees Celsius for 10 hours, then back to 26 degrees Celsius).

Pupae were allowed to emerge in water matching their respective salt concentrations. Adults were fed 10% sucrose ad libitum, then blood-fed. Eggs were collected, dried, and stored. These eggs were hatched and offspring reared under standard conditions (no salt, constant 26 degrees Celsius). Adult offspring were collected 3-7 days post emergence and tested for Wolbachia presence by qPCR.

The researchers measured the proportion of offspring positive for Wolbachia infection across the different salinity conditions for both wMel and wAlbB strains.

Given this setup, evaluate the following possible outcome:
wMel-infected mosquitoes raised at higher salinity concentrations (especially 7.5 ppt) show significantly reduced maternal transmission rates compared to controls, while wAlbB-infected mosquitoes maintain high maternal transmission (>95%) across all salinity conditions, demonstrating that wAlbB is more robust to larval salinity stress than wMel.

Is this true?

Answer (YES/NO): NO